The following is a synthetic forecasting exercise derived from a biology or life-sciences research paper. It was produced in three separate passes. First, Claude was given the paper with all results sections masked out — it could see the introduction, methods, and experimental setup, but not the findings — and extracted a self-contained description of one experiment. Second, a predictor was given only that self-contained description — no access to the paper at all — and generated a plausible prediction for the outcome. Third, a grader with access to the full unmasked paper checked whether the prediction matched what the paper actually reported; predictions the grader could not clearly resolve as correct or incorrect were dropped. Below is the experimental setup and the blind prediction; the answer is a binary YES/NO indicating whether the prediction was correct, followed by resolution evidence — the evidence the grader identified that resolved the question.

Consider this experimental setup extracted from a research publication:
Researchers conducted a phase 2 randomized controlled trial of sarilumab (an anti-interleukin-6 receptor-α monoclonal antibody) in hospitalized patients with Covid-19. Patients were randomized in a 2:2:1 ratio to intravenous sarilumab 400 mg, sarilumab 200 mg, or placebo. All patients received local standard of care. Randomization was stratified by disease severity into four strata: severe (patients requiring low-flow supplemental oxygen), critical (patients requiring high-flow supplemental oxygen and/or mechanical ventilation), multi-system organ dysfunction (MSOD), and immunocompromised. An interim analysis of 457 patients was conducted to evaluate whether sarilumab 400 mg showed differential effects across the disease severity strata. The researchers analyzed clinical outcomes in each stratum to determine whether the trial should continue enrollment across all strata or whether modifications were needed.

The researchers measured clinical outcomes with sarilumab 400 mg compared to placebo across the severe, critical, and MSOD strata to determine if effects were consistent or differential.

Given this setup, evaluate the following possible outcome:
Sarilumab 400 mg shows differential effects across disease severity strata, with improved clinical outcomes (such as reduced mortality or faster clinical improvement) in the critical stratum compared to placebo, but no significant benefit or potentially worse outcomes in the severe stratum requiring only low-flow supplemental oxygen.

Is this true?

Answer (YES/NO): YES